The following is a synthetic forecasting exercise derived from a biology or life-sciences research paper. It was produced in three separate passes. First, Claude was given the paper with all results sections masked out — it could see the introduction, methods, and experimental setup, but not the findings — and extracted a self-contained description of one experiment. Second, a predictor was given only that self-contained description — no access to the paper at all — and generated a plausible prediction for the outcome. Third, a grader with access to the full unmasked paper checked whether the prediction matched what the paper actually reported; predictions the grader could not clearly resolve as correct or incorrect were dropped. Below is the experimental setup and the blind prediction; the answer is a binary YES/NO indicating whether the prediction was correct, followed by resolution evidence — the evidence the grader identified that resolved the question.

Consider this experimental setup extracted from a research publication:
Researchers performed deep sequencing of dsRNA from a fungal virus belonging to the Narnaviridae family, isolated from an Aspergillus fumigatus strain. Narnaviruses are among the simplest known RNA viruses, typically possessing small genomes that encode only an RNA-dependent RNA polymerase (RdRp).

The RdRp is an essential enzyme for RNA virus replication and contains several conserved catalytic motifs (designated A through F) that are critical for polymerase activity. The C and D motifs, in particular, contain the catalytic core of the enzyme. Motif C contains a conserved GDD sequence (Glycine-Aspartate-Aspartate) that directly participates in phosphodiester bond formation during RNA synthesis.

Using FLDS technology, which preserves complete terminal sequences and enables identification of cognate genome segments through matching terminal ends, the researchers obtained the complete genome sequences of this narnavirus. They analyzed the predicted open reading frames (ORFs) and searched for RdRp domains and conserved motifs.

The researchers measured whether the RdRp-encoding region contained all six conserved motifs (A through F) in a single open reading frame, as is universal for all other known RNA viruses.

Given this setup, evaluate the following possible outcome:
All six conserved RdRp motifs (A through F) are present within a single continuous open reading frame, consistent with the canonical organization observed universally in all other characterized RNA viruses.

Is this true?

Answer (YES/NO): NO